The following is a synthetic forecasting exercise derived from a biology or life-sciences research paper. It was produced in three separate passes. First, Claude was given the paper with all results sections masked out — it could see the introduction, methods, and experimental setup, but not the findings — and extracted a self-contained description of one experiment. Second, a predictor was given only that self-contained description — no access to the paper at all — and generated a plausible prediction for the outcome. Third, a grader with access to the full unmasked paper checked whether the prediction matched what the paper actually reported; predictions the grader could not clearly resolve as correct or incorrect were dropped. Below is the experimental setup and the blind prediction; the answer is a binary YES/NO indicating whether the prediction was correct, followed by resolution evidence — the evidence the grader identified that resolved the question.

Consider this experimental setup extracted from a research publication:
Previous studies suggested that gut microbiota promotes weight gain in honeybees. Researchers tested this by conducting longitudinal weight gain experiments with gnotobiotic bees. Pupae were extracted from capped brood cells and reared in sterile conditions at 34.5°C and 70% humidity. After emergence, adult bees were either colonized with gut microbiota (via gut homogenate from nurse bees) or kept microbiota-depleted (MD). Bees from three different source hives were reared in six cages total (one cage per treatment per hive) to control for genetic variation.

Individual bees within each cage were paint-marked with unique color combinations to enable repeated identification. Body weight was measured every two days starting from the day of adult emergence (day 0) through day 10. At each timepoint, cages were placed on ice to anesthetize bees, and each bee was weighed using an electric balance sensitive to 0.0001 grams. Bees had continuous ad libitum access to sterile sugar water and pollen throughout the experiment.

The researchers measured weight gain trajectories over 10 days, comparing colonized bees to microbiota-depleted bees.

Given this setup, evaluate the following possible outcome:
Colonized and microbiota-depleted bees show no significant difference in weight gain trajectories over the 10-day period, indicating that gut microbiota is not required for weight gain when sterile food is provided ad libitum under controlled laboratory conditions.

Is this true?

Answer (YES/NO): NO